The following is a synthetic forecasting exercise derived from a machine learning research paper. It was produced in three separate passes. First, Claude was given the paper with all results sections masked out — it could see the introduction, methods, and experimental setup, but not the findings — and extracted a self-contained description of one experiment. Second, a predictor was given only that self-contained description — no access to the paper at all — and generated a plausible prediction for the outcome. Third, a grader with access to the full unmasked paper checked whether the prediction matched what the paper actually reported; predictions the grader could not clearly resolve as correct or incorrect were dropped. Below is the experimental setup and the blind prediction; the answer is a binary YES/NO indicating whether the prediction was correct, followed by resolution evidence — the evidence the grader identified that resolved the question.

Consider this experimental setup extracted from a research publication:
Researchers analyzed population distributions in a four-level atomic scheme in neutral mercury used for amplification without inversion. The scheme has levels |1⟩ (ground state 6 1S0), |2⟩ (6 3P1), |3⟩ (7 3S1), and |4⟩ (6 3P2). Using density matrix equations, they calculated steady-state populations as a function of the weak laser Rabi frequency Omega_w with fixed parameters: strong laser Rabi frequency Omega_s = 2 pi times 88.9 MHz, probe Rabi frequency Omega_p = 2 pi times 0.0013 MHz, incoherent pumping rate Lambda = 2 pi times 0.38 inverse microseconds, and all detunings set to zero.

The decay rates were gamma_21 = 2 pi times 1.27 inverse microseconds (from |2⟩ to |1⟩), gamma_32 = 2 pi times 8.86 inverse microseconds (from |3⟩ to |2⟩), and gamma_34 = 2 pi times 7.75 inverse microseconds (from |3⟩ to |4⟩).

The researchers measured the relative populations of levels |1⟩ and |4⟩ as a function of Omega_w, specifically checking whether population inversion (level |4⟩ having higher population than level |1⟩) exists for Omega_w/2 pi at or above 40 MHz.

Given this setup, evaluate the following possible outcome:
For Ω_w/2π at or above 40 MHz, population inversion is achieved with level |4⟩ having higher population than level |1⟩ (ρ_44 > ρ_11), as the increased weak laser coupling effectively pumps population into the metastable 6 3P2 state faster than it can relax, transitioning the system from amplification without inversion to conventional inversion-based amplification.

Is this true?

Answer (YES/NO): NO